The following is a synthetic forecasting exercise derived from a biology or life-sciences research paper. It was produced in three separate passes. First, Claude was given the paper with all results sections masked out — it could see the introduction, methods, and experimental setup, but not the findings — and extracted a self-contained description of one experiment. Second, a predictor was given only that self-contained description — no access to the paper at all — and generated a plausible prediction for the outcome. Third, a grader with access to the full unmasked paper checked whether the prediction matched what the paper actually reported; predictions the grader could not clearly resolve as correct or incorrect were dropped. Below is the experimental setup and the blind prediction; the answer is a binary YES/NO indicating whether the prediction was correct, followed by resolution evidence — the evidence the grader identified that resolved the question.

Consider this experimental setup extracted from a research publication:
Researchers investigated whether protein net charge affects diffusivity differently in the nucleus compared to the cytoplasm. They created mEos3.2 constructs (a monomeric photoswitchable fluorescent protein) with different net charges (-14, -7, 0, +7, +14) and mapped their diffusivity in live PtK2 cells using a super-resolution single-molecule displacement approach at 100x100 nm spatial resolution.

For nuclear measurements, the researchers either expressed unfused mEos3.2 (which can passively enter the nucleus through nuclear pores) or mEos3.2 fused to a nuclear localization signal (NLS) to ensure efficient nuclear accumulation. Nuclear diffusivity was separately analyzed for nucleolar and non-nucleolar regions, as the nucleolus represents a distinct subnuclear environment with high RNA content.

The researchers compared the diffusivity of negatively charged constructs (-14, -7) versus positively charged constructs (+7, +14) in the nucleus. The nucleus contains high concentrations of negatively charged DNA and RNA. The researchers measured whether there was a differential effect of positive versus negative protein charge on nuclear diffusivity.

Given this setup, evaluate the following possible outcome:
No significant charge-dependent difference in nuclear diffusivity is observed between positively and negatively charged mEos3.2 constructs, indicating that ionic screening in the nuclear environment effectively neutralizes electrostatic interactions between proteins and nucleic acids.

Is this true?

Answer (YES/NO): NO